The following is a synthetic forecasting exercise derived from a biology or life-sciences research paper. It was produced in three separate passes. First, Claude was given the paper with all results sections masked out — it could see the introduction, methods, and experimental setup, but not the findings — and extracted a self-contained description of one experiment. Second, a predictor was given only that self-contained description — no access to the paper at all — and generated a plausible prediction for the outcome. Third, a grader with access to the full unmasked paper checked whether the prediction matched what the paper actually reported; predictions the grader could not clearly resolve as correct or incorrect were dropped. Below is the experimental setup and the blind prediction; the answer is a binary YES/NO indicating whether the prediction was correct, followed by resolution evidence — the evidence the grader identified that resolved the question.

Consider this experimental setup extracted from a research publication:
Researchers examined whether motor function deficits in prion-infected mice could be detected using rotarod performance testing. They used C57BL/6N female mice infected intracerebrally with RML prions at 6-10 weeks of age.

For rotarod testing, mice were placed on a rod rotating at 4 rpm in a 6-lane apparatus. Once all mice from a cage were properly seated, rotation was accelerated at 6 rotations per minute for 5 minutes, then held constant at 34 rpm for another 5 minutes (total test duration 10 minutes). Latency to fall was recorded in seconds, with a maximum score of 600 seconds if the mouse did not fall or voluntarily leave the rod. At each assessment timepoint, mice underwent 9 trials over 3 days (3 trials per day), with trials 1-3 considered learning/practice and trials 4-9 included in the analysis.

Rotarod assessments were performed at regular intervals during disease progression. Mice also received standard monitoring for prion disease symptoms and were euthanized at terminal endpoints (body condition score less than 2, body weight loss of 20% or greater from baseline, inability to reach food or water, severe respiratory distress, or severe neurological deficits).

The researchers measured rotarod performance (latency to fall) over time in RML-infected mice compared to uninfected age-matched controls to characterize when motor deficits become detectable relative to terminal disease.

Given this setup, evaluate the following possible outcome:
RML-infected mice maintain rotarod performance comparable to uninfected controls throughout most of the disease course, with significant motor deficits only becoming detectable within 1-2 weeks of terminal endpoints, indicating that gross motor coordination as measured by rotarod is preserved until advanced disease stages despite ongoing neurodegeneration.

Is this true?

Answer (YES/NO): NO